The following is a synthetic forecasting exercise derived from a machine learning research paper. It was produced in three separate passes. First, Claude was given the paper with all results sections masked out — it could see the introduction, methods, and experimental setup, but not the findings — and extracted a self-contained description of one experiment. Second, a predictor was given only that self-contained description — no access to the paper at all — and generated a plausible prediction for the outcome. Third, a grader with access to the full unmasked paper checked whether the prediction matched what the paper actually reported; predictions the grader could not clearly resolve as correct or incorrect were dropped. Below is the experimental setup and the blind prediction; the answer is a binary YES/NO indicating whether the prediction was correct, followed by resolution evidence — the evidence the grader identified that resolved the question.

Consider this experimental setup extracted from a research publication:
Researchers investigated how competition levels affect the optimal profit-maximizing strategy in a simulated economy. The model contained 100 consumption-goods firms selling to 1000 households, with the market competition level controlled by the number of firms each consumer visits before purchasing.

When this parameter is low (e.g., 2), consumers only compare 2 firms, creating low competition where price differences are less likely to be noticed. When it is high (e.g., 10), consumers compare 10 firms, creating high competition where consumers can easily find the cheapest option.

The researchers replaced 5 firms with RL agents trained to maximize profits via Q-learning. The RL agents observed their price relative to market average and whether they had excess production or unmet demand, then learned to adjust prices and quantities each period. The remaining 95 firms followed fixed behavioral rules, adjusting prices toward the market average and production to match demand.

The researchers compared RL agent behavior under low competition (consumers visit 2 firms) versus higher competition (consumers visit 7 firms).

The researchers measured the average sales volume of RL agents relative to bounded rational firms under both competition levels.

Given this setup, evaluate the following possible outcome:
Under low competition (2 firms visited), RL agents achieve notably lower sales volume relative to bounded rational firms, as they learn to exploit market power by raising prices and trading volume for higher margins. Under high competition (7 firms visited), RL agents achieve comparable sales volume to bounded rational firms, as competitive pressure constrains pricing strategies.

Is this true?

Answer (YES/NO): NO